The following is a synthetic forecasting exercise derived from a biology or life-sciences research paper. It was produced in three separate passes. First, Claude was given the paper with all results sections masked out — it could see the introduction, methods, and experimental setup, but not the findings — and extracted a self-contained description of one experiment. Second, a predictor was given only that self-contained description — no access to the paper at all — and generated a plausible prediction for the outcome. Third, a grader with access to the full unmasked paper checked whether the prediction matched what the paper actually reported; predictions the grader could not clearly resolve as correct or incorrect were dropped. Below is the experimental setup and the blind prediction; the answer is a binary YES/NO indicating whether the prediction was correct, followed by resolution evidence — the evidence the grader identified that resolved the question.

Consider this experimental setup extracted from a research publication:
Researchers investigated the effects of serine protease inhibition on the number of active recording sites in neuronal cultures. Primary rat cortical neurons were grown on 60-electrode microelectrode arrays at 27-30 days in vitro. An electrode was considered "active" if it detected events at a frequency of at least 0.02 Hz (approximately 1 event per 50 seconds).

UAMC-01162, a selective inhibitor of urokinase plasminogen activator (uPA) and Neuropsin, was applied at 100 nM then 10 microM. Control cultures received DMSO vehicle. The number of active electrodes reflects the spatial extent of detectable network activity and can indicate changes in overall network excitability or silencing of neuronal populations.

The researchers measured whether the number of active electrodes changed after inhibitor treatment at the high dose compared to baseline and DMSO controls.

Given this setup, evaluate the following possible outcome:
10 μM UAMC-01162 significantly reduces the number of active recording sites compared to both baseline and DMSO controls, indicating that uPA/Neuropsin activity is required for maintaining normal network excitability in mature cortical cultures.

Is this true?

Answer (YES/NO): NO